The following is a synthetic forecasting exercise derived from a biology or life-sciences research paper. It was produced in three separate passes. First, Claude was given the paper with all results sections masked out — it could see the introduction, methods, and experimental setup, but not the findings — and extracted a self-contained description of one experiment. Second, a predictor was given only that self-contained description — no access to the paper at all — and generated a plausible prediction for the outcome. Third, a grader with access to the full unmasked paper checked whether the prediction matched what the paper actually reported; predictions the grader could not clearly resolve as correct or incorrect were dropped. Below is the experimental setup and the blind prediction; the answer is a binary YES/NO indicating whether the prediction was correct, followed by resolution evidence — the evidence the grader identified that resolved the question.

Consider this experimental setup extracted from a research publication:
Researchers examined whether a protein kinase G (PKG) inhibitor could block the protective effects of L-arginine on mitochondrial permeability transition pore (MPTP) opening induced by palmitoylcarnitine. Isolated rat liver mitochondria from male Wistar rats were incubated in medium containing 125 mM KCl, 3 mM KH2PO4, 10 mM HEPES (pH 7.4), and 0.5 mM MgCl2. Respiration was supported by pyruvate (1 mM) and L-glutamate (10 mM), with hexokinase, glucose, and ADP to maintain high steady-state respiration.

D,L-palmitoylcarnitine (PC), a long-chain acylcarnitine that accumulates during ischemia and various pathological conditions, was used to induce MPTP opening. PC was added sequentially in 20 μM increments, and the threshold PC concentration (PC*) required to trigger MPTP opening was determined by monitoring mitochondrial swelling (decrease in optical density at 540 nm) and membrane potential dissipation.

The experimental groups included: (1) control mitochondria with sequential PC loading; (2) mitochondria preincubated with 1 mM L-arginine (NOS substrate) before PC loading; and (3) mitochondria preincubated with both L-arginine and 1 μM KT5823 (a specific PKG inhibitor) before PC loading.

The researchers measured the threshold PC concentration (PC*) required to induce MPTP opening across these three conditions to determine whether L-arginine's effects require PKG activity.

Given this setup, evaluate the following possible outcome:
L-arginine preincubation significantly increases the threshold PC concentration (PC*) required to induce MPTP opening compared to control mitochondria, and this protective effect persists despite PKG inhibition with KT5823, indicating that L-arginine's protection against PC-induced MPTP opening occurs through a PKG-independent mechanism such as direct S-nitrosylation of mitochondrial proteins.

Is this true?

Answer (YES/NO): NO